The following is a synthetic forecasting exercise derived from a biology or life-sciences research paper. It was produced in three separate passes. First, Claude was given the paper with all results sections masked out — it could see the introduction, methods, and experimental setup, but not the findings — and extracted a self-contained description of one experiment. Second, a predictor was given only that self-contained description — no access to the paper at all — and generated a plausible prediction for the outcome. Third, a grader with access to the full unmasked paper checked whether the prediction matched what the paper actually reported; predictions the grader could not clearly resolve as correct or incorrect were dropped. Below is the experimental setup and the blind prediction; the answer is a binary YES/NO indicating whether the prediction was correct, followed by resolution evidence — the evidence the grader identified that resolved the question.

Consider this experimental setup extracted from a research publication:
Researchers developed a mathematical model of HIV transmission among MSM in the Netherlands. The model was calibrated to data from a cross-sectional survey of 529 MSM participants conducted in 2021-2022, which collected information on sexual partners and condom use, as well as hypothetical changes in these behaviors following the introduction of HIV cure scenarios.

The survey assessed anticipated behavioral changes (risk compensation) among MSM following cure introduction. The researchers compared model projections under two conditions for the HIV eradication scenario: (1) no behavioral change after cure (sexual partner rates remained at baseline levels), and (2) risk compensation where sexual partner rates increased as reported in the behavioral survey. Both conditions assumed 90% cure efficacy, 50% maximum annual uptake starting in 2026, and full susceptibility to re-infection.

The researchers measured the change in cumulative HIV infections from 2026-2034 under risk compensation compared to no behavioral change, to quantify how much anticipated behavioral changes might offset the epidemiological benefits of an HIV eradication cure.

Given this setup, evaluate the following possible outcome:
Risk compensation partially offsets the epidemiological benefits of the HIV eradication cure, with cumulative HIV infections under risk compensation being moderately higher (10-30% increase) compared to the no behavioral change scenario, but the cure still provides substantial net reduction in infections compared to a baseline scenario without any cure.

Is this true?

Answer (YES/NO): NO